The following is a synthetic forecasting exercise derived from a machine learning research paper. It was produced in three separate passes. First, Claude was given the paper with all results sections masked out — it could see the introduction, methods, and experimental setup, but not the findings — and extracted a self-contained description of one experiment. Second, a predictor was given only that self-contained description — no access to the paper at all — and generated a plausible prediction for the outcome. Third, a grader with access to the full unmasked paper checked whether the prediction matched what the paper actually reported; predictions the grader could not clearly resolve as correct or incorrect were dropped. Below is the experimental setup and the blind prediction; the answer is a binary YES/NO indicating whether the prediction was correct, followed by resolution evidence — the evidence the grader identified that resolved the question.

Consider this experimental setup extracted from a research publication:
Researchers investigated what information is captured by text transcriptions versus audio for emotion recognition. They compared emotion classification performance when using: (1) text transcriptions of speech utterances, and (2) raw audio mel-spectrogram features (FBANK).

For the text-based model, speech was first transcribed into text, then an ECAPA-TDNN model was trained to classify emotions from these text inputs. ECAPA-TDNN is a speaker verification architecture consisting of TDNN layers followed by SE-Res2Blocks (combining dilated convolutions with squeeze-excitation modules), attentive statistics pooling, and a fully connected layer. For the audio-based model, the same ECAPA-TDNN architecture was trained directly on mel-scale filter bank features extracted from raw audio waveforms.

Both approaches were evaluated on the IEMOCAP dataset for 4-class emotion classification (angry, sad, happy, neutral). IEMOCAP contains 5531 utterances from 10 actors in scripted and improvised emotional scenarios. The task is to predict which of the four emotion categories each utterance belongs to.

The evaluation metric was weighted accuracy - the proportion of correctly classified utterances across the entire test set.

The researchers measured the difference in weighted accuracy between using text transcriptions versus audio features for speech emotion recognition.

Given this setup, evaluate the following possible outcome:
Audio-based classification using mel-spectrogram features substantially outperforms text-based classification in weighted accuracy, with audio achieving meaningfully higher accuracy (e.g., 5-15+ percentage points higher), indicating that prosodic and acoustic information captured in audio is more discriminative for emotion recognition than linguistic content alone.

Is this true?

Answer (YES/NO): YES